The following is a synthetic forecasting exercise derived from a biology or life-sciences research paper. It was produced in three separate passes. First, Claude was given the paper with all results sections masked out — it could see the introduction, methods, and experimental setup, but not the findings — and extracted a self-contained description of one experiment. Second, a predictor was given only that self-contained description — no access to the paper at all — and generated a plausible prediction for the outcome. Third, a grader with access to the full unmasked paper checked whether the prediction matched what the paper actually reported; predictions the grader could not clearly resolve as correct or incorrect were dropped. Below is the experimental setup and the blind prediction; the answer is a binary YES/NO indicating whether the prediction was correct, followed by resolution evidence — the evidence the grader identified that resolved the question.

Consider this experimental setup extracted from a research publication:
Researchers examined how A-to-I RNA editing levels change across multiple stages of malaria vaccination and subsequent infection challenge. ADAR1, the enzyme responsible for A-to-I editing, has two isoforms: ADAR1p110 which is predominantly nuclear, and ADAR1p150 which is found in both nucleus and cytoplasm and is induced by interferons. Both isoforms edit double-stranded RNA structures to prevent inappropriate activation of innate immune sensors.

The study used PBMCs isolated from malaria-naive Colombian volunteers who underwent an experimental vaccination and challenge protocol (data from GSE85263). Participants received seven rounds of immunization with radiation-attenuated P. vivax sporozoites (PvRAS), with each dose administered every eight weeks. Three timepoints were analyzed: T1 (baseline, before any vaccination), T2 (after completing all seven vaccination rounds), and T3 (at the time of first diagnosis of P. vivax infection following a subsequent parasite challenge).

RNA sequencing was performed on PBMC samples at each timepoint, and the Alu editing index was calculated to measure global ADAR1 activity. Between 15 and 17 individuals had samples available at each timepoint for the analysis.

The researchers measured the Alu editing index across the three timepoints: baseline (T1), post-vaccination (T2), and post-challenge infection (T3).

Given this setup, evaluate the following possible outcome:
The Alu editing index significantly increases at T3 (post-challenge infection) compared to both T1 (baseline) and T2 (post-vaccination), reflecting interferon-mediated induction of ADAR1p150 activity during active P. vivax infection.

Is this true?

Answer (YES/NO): NO